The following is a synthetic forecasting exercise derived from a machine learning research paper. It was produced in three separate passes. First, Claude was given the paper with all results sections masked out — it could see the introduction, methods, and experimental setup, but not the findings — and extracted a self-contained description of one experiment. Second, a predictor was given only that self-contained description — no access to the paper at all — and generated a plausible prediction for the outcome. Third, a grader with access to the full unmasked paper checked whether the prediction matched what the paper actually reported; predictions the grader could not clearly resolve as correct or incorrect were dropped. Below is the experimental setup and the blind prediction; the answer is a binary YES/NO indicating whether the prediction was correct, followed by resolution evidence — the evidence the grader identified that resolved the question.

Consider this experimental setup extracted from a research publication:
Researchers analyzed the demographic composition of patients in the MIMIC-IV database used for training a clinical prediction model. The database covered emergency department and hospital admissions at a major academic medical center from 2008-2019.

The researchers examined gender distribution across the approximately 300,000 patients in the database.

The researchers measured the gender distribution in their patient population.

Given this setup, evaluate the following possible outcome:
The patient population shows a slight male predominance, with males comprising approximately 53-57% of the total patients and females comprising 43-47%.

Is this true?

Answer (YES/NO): NO